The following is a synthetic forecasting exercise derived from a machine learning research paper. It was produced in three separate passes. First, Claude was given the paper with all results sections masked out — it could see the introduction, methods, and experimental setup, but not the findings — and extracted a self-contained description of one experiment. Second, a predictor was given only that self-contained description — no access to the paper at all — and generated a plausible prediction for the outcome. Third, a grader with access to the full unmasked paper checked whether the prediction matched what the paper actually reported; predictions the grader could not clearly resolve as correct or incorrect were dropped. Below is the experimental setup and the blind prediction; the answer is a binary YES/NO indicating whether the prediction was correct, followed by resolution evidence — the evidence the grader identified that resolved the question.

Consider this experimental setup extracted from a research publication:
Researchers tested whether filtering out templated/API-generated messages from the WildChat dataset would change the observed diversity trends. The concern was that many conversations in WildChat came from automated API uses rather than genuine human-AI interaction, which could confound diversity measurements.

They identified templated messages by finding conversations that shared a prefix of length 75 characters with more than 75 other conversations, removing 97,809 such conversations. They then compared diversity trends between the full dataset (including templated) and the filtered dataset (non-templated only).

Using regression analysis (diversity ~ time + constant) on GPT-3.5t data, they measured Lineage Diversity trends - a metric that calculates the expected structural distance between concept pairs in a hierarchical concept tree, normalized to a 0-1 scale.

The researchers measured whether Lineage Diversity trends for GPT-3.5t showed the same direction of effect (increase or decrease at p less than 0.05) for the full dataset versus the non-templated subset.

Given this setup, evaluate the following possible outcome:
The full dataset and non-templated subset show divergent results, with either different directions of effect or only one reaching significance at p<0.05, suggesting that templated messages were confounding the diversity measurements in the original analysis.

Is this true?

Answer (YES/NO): YES